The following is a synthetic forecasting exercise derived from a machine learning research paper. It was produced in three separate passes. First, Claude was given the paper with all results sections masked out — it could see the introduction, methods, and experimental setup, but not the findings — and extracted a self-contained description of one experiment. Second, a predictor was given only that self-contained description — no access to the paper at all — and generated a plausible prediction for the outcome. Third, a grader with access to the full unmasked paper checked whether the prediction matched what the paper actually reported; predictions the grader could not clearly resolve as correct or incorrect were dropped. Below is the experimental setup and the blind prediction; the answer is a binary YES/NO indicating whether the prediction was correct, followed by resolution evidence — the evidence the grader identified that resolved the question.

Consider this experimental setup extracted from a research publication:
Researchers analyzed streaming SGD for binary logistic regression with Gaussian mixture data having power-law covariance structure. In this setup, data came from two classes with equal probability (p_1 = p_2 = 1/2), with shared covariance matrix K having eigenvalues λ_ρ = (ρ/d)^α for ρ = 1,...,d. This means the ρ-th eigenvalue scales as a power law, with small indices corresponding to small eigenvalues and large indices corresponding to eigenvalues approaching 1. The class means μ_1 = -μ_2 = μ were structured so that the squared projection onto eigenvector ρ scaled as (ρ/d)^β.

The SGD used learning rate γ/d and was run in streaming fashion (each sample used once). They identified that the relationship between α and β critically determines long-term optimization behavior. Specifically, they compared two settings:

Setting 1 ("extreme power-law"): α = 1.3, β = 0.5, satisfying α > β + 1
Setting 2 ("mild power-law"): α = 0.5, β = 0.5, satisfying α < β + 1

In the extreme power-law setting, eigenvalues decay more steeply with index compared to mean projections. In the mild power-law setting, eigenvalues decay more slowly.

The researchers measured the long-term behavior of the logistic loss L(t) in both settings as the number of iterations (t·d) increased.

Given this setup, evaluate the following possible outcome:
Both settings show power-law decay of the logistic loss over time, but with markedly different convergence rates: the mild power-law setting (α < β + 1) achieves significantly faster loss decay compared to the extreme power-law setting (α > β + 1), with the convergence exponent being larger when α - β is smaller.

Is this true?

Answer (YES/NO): NO